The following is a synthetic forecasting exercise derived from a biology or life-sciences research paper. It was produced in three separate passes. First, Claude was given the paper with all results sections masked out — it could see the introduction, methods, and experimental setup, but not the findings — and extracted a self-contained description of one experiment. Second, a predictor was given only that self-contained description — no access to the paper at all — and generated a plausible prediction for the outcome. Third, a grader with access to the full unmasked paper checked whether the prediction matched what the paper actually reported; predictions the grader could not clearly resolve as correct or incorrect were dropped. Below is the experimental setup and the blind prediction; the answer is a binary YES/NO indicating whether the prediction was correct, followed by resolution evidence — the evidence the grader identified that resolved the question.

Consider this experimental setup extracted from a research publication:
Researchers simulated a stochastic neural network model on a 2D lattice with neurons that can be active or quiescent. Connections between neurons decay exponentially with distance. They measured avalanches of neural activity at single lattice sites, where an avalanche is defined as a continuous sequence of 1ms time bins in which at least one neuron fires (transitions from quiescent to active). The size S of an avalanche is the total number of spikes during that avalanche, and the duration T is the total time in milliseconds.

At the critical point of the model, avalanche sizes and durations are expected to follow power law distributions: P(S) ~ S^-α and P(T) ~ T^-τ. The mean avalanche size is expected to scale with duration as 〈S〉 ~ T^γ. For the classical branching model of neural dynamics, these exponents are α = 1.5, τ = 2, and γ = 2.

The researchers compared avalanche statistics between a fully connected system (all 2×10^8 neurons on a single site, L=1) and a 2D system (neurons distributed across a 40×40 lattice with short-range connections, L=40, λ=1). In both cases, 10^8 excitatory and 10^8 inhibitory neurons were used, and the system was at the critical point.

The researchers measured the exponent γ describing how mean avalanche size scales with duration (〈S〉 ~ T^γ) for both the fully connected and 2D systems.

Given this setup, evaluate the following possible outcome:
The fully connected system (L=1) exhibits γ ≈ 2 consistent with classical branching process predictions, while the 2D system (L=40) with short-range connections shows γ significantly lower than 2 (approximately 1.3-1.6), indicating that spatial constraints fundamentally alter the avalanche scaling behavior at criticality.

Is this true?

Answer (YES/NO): YES